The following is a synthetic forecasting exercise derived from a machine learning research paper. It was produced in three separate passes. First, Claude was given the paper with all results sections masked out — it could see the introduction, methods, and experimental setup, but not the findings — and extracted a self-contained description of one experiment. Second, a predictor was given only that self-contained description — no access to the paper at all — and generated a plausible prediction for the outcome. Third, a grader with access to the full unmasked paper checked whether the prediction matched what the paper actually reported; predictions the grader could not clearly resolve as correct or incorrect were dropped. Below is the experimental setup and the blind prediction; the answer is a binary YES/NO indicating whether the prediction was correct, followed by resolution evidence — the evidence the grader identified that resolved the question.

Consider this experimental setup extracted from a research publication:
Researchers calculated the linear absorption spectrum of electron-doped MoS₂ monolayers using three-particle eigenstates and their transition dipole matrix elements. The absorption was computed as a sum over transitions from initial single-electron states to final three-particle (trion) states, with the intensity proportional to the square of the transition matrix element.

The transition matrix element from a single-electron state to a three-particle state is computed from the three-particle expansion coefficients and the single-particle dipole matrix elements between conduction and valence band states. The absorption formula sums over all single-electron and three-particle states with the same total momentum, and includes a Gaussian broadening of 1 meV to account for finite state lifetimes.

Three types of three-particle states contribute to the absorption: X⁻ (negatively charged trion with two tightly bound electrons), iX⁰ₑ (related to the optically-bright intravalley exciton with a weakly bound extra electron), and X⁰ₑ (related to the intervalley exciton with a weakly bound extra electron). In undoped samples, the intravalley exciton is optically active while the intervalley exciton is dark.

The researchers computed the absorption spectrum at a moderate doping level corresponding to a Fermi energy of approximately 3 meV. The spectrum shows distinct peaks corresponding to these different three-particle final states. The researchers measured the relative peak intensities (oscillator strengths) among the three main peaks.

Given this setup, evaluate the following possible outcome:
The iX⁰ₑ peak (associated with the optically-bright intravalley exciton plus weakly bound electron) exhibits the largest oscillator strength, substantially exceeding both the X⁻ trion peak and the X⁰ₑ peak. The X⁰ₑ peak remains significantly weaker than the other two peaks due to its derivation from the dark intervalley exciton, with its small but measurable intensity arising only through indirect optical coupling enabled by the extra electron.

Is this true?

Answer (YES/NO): NO